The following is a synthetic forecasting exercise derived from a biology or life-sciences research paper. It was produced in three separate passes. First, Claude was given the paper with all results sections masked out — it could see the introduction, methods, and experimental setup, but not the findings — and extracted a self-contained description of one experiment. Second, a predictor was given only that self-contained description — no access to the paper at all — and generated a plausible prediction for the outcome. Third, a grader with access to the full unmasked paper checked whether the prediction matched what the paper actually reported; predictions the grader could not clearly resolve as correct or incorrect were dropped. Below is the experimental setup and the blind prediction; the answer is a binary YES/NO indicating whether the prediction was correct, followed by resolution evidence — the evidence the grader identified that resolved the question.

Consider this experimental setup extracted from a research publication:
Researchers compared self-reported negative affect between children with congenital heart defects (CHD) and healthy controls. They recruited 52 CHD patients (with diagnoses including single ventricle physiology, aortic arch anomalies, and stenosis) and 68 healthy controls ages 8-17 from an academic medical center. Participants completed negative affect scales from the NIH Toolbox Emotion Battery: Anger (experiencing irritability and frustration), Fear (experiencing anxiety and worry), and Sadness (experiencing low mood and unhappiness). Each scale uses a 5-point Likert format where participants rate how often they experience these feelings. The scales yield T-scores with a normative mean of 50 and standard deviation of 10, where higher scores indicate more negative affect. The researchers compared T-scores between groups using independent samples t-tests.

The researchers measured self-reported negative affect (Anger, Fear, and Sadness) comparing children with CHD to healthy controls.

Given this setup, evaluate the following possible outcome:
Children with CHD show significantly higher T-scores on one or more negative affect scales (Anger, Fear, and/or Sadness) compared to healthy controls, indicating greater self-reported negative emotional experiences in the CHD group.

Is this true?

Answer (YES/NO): NO